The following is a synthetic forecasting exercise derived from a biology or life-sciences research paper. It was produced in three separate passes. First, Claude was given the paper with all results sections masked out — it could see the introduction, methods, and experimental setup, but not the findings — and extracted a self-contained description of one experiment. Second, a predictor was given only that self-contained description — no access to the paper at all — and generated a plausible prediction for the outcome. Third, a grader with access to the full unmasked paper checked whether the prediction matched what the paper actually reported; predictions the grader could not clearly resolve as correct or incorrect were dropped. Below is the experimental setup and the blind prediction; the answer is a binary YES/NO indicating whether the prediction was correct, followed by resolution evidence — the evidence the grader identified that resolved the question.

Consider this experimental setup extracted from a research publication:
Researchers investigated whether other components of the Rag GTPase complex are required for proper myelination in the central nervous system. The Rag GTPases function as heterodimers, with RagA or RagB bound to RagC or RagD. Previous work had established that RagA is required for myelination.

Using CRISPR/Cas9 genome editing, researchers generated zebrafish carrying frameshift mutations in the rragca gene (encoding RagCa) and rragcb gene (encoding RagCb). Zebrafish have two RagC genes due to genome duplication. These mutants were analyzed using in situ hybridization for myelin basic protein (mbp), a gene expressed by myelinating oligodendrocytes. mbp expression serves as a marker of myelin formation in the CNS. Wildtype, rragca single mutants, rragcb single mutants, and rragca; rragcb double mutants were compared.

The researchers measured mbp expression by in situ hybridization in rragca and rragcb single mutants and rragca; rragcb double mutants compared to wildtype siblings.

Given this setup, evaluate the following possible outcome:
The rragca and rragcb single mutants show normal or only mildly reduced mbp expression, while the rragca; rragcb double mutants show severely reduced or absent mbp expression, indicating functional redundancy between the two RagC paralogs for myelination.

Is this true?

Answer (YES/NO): YES